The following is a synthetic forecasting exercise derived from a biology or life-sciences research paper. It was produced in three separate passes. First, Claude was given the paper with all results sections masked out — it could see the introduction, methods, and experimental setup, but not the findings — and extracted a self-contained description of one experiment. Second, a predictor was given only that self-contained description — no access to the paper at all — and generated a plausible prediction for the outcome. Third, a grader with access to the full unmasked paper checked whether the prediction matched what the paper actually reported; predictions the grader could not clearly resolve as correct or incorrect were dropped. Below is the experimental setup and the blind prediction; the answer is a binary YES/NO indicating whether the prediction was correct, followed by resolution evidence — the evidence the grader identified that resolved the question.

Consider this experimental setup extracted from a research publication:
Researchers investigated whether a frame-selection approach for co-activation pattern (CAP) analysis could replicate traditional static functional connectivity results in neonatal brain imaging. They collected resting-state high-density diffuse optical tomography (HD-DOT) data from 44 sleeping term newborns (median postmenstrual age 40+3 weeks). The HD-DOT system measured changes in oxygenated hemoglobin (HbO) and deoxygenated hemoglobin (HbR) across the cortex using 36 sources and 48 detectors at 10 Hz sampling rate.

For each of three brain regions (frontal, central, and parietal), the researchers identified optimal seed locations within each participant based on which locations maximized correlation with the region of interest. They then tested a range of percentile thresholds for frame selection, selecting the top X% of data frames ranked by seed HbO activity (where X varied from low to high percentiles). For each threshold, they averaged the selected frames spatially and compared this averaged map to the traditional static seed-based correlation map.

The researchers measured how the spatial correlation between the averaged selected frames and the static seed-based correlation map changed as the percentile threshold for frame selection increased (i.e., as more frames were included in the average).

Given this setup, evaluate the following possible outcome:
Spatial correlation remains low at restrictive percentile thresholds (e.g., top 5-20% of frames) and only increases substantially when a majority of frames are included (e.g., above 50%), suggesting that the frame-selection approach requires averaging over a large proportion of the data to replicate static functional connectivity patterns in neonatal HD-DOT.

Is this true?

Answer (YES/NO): NO